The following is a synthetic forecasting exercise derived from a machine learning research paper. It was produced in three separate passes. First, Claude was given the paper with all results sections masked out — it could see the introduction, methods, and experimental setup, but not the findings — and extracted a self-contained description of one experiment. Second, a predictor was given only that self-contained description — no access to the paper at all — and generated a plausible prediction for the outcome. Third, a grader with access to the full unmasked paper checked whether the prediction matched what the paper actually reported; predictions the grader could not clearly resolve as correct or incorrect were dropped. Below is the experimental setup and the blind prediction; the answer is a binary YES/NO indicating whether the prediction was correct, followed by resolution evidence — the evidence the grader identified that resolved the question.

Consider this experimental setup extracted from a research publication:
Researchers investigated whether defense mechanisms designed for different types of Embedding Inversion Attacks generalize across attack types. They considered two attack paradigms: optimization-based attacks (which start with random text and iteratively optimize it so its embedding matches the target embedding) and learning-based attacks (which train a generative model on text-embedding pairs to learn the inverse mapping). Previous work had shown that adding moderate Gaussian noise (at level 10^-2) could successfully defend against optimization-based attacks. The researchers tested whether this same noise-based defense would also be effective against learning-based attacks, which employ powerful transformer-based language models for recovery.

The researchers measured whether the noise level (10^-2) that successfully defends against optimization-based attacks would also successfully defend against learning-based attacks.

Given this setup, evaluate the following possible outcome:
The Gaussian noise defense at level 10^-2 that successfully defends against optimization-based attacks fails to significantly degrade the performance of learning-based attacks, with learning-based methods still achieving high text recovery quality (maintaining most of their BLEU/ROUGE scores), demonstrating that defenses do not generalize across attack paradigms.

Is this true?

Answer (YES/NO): YES